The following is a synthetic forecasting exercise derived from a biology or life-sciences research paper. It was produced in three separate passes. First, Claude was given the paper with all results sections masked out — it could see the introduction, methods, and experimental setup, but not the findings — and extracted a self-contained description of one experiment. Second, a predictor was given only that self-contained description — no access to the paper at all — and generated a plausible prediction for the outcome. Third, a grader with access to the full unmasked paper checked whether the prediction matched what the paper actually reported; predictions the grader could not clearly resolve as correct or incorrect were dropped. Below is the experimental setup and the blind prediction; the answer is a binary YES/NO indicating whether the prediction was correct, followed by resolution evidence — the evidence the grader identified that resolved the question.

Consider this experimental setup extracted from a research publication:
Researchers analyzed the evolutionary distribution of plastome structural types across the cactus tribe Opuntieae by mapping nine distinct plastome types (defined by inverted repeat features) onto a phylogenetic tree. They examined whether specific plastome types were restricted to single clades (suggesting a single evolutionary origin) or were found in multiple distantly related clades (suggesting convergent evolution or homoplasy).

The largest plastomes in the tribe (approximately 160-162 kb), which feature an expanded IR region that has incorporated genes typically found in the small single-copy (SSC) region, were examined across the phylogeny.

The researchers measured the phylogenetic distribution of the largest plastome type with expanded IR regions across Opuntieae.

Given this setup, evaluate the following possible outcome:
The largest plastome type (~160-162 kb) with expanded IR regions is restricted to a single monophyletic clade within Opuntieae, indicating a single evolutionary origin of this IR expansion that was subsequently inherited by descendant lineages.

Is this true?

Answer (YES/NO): NO